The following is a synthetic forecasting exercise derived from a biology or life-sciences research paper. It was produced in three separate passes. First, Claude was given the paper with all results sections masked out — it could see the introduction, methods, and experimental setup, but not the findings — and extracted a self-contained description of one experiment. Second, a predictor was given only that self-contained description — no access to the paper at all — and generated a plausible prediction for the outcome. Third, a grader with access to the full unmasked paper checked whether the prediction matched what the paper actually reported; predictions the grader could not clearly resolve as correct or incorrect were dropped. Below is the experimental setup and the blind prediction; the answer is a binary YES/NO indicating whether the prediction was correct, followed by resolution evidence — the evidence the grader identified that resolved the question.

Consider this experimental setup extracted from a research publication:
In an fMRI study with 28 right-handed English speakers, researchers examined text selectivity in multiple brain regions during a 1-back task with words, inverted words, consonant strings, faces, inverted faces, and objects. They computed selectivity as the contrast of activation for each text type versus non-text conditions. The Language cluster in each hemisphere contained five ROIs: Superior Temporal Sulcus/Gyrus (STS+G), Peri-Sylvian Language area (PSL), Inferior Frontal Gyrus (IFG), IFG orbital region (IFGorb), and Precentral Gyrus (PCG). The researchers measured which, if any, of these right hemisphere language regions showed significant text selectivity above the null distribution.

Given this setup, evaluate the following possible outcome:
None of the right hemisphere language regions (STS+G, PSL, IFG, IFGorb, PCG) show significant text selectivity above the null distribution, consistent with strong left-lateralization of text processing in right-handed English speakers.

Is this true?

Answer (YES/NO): NO